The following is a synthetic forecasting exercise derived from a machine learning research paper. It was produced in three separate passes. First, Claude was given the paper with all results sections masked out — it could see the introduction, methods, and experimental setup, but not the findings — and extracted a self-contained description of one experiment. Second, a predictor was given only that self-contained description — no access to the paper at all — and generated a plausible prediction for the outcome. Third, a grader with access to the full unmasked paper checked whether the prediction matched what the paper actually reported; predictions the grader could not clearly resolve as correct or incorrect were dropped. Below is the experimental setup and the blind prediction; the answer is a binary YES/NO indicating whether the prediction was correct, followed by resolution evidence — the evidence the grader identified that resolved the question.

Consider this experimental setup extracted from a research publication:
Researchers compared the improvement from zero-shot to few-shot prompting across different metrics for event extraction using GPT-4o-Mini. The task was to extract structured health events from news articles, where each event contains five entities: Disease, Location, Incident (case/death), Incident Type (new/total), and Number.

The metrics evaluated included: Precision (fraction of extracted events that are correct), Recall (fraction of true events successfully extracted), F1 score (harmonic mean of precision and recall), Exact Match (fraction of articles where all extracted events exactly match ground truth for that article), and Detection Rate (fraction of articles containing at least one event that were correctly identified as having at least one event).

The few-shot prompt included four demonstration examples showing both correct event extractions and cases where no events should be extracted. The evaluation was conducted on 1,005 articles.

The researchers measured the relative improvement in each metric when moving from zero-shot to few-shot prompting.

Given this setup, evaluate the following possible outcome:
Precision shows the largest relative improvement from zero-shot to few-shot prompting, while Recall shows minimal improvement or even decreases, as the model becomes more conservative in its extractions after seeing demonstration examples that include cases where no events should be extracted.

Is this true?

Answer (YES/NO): NO